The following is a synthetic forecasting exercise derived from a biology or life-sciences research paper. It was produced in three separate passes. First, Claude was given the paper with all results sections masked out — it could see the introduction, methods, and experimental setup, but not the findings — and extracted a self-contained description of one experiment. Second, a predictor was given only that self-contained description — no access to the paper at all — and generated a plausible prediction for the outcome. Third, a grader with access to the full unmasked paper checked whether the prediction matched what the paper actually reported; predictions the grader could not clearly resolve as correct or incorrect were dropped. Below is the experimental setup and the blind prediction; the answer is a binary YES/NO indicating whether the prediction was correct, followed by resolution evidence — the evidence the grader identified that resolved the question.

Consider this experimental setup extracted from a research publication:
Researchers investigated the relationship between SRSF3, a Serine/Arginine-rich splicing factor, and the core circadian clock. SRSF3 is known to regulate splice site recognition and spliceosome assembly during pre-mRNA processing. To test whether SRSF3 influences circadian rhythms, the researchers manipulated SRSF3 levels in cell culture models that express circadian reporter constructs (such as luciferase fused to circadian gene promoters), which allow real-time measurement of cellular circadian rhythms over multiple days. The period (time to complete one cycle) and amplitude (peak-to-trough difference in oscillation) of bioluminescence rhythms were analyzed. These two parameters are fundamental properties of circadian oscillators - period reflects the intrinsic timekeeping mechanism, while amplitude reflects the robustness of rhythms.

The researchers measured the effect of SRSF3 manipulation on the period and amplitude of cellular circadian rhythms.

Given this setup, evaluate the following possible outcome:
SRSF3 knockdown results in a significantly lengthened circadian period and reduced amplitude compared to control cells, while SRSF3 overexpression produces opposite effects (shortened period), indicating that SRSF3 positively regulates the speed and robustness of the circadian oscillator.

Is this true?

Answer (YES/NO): NO